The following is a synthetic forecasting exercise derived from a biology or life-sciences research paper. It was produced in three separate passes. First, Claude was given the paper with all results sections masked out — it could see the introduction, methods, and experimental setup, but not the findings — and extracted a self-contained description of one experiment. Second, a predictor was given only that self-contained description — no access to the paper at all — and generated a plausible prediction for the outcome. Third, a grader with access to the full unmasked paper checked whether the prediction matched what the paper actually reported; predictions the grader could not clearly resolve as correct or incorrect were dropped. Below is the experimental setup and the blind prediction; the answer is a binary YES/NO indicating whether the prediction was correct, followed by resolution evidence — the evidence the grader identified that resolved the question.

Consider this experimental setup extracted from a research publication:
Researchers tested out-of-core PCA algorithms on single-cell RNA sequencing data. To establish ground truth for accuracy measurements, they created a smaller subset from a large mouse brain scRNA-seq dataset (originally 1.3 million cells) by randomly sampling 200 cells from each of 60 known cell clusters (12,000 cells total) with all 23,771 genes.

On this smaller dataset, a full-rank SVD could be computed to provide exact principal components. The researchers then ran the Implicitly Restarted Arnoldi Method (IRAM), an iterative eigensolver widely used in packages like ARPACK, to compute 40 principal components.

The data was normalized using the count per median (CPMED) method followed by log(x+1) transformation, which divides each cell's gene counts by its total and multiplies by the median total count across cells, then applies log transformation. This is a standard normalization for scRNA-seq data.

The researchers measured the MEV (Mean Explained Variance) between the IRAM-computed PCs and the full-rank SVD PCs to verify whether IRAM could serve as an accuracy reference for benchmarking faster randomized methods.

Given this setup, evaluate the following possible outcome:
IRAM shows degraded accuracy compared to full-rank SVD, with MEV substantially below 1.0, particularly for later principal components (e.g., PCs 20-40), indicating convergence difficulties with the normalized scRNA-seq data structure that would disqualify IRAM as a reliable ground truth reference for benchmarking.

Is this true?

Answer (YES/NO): NO